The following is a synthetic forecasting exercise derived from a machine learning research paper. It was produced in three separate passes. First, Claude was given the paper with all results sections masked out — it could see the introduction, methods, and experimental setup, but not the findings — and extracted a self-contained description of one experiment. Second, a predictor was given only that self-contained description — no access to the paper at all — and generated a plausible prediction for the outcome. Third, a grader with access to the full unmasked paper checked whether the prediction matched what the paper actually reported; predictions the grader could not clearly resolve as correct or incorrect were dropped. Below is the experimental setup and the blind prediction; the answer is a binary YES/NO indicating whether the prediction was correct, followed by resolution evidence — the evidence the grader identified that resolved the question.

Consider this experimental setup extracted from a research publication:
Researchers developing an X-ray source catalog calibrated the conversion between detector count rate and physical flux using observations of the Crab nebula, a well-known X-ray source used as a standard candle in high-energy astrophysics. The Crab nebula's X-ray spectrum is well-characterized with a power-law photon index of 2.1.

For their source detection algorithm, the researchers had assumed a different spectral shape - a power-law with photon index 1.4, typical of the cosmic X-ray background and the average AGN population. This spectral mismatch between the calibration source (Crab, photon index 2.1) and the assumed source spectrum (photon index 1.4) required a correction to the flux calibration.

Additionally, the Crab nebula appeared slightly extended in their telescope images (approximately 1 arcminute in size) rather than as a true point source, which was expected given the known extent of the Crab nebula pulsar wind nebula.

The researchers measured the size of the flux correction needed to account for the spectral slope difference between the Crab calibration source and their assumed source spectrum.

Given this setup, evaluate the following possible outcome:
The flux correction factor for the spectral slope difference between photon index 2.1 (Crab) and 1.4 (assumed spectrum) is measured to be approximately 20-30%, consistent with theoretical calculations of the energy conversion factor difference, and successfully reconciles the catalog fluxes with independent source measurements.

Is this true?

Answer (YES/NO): NO